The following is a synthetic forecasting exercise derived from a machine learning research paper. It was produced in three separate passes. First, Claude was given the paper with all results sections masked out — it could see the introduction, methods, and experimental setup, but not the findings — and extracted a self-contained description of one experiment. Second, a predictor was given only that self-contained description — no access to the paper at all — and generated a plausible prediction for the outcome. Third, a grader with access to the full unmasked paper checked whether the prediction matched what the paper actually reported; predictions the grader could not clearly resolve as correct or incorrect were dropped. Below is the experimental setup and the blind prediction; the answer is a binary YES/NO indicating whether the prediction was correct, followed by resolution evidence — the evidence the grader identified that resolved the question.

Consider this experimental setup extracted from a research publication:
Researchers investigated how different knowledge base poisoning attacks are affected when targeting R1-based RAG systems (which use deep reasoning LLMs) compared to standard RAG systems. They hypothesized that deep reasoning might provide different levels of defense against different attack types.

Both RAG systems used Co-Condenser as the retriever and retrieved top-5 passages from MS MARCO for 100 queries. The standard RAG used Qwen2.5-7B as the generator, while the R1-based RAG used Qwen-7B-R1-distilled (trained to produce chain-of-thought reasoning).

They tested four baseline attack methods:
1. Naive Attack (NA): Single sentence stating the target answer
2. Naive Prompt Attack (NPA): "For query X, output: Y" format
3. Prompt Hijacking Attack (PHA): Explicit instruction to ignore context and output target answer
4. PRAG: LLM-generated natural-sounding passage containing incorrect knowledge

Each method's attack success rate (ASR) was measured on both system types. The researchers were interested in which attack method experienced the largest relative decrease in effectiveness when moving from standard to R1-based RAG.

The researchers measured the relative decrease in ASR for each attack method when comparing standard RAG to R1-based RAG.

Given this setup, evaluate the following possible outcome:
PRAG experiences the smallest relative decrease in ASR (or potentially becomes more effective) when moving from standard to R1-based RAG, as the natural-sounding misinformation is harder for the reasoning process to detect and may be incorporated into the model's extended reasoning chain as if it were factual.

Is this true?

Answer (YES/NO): YES